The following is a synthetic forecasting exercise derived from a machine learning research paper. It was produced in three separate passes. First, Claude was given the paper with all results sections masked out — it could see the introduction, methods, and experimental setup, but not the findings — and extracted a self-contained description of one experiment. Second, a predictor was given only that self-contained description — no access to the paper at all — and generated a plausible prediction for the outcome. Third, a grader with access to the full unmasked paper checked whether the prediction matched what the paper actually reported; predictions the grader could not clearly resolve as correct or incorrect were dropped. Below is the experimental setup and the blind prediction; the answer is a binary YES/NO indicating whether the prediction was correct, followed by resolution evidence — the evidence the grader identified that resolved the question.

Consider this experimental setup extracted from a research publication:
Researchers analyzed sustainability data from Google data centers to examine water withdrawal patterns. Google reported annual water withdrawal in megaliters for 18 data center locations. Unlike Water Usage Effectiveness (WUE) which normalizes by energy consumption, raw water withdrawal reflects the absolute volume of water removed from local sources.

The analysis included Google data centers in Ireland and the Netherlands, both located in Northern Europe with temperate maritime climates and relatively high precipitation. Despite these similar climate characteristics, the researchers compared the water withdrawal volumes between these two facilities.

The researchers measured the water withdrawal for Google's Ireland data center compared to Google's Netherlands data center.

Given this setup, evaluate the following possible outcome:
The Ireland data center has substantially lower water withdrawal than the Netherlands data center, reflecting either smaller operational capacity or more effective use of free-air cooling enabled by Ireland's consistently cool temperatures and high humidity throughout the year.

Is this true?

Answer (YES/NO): YES